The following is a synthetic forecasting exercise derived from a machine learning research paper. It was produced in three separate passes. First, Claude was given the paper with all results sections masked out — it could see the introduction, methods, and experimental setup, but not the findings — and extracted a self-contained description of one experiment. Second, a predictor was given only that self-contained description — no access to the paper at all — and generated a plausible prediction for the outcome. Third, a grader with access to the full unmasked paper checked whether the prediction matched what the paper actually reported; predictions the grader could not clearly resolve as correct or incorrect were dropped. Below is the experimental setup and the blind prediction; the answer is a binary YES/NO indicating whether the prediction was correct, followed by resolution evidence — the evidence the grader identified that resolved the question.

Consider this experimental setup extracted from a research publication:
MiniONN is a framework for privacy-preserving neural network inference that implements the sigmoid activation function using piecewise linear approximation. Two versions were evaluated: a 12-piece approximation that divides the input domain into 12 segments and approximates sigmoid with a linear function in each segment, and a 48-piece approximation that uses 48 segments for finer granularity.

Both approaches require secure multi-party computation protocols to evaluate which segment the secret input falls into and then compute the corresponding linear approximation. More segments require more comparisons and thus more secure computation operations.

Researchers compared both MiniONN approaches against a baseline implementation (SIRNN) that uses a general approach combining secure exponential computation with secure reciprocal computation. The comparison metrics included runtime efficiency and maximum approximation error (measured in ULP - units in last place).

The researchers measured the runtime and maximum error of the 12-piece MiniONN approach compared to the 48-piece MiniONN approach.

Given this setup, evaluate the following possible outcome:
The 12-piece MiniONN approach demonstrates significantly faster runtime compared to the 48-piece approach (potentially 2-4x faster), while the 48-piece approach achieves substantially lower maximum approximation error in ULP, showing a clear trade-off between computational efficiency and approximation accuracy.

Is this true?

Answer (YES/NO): YES